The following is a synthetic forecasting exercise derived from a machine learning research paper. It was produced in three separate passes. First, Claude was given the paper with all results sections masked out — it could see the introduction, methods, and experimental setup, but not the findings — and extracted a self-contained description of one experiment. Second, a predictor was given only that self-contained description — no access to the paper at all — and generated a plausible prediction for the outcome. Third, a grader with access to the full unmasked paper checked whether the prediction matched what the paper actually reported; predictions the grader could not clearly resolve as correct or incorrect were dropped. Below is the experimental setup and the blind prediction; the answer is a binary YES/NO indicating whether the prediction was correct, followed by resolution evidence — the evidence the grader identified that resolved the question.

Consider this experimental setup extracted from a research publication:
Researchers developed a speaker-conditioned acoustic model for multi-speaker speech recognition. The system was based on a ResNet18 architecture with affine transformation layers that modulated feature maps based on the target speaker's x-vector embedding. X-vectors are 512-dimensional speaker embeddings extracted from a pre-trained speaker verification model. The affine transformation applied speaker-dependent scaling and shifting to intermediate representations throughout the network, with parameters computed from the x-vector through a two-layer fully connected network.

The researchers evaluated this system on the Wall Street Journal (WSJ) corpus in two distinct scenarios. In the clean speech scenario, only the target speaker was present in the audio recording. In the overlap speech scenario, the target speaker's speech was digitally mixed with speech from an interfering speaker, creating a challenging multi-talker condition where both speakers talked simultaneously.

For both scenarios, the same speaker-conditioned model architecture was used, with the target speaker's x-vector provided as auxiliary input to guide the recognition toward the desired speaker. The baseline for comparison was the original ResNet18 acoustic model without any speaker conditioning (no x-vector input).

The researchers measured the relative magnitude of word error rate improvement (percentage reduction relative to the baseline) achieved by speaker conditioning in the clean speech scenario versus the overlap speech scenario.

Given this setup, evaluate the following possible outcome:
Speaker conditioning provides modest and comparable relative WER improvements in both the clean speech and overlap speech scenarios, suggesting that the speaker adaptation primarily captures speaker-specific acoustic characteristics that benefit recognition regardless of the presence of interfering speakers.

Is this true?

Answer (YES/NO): NO